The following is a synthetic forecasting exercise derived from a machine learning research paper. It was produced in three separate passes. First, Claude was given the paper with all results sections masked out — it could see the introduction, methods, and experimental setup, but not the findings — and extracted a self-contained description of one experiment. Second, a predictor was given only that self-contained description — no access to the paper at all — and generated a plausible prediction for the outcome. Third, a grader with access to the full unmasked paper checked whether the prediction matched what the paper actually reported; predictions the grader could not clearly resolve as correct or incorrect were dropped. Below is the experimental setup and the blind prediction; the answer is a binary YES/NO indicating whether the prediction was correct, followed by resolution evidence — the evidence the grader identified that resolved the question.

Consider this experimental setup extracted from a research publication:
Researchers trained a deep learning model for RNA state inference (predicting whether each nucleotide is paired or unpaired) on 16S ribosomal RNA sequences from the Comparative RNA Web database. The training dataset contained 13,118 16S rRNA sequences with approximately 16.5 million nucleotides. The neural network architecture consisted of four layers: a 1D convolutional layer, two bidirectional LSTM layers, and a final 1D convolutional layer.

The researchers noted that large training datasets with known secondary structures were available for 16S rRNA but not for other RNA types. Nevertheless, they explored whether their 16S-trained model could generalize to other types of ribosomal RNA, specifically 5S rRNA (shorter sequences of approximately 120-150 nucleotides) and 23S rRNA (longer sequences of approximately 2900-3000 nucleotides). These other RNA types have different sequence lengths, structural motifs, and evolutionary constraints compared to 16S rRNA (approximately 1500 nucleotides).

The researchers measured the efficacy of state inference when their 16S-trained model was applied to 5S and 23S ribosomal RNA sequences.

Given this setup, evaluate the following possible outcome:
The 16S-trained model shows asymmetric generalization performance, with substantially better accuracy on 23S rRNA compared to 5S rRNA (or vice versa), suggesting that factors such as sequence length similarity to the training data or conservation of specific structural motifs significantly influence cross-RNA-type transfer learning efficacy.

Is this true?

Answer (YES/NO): YES